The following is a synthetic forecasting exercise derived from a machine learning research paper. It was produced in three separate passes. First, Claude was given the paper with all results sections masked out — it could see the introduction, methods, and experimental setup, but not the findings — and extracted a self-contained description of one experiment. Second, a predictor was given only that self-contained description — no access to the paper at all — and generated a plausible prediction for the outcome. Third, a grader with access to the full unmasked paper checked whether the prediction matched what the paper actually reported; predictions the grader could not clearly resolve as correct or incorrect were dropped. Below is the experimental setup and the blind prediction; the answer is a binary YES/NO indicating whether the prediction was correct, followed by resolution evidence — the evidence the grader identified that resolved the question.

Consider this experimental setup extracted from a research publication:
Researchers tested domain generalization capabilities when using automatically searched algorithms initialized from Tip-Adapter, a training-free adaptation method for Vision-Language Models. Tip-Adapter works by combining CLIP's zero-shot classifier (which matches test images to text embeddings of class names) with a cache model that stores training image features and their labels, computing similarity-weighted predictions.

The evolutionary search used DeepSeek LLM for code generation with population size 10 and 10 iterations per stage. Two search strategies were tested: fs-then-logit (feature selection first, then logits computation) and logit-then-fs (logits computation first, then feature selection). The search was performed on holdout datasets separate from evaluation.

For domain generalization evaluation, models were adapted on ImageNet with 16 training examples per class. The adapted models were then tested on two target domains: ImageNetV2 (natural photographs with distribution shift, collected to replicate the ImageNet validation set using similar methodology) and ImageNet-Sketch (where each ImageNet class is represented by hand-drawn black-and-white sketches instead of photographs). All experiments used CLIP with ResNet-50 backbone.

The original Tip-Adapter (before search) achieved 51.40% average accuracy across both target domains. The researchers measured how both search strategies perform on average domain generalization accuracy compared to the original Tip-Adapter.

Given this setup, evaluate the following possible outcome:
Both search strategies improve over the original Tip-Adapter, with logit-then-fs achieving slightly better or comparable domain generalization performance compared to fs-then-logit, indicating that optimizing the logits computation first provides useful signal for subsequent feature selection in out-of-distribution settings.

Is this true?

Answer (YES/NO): NO